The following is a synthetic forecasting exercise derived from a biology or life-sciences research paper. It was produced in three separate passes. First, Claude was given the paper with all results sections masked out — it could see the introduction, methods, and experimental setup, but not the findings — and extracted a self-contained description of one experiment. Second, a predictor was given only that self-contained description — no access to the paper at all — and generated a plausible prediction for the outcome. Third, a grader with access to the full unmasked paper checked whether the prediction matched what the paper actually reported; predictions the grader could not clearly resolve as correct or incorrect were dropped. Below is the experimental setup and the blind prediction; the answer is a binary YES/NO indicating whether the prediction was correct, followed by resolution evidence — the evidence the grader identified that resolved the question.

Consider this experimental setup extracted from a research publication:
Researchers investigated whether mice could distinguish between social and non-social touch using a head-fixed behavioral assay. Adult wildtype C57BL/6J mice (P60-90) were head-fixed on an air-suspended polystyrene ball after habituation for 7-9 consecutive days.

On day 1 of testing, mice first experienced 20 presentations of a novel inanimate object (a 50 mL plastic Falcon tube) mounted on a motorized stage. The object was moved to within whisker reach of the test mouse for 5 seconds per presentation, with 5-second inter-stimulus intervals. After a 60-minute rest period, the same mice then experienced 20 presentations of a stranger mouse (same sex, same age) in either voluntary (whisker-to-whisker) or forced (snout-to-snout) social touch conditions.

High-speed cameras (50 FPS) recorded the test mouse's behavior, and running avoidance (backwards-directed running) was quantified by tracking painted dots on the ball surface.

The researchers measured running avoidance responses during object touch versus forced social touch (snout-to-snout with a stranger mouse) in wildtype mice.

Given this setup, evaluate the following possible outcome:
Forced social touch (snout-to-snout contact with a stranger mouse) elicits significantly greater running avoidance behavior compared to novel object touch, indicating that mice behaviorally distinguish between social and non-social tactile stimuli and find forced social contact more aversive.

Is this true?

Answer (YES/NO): NO